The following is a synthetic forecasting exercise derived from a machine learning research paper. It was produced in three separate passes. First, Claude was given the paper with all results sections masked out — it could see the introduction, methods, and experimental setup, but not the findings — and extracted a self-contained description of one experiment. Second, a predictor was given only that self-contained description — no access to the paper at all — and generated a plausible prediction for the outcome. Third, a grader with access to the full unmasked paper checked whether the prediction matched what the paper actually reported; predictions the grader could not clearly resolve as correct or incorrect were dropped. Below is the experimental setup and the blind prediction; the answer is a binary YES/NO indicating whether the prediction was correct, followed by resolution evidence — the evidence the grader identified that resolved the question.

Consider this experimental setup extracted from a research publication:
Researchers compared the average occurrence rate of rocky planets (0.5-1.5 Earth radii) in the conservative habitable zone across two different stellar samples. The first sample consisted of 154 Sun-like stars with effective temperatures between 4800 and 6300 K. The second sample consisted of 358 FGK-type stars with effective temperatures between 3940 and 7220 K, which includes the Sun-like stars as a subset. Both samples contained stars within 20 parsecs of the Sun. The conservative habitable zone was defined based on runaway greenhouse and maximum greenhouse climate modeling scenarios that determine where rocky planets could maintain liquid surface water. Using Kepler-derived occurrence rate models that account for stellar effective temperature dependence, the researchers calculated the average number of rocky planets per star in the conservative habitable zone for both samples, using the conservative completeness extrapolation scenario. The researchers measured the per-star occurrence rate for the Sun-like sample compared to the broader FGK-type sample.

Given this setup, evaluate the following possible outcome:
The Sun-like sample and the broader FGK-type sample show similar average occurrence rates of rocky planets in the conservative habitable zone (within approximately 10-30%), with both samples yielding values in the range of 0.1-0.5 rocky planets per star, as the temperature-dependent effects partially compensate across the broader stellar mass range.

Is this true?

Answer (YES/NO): YES